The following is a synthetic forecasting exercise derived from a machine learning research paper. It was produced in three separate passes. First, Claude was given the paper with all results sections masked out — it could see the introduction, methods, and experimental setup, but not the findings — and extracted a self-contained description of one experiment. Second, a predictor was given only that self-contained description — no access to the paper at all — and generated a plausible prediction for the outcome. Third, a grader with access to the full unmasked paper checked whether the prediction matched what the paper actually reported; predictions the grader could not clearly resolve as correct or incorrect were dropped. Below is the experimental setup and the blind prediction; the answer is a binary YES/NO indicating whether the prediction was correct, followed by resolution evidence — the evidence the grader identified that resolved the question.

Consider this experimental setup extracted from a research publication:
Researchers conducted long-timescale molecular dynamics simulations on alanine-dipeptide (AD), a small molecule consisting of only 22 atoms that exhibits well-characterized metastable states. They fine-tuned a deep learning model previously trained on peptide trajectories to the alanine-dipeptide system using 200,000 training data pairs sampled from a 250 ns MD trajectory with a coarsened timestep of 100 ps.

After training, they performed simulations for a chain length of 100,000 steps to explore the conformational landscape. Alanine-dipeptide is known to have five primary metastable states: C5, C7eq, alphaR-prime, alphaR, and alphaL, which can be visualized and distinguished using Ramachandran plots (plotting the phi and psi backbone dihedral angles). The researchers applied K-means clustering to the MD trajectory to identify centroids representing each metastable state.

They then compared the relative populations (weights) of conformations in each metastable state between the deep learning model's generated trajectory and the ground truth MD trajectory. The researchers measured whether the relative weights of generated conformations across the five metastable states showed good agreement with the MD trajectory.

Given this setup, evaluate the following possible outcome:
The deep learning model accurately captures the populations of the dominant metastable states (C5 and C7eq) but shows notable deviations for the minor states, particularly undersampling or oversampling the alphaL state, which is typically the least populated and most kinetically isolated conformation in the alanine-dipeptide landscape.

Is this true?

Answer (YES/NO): NO